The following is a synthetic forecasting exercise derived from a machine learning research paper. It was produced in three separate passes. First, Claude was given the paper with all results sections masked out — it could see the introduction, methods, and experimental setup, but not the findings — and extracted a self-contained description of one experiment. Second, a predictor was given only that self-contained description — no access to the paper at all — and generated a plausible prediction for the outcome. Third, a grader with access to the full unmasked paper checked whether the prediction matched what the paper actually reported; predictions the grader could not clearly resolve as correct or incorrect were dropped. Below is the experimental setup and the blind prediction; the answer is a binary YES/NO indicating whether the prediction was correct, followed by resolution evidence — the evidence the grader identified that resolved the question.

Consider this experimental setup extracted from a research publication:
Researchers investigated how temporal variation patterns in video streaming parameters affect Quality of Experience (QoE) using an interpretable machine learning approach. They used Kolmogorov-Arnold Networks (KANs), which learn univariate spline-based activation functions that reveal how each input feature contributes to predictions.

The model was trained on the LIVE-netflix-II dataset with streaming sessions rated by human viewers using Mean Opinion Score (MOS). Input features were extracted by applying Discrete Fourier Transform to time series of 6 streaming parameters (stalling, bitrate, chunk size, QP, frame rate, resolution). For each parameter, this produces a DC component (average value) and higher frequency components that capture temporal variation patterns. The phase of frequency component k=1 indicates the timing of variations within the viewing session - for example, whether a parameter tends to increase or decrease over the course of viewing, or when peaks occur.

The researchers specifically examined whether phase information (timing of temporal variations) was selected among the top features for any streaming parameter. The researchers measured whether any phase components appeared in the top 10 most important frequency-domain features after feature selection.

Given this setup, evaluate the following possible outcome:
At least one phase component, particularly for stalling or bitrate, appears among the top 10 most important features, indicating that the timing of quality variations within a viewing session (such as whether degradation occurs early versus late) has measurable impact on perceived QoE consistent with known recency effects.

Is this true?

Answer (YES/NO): NO